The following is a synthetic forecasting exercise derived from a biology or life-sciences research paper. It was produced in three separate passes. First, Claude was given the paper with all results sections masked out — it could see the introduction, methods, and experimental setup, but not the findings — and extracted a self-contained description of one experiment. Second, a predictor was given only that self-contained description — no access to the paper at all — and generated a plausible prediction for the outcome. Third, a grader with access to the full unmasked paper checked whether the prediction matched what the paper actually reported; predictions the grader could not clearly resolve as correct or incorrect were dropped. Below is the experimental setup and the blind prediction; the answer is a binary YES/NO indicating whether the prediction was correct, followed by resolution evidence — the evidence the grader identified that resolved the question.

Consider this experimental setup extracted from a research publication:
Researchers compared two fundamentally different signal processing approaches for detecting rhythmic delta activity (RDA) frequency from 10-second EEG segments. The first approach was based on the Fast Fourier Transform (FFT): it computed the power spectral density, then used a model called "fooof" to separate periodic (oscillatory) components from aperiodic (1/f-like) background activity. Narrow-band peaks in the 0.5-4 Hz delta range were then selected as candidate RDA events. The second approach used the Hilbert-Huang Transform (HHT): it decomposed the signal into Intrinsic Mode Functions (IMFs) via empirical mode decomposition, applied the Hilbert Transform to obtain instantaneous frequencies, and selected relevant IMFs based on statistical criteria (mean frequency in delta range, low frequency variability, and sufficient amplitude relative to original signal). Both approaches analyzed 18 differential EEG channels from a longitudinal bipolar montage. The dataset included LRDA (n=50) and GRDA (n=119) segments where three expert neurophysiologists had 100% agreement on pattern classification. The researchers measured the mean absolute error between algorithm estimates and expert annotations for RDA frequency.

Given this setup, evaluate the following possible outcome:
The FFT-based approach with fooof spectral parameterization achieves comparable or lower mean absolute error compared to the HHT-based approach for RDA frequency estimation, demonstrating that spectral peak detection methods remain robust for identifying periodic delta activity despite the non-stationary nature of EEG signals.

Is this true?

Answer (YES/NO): YES